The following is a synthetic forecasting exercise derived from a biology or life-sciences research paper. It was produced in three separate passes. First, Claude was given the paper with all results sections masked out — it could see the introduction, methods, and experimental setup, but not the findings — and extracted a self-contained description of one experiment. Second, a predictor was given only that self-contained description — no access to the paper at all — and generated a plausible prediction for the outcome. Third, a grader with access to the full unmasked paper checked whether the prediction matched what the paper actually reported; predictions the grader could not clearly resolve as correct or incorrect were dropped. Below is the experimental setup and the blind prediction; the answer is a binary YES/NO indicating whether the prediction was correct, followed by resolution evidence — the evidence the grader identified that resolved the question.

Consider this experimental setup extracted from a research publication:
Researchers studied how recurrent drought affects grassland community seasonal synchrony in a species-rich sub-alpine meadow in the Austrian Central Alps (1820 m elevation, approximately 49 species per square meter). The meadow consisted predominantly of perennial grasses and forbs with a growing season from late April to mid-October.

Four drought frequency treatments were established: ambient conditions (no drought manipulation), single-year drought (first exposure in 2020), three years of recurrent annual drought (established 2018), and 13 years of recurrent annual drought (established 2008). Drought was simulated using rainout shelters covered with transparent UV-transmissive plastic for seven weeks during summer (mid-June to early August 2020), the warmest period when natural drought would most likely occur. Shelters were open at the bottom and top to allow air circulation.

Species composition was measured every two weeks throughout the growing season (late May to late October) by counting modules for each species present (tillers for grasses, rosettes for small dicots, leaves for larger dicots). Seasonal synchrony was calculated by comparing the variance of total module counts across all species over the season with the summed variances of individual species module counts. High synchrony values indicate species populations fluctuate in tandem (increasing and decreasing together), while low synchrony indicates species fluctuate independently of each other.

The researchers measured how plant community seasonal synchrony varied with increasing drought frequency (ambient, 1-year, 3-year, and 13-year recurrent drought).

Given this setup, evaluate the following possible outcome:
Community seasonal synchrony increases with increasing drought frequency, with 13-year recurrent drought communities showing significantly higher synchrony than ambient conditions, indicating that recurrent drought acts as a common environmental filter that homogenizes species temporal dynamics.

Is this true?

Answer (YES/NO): YES